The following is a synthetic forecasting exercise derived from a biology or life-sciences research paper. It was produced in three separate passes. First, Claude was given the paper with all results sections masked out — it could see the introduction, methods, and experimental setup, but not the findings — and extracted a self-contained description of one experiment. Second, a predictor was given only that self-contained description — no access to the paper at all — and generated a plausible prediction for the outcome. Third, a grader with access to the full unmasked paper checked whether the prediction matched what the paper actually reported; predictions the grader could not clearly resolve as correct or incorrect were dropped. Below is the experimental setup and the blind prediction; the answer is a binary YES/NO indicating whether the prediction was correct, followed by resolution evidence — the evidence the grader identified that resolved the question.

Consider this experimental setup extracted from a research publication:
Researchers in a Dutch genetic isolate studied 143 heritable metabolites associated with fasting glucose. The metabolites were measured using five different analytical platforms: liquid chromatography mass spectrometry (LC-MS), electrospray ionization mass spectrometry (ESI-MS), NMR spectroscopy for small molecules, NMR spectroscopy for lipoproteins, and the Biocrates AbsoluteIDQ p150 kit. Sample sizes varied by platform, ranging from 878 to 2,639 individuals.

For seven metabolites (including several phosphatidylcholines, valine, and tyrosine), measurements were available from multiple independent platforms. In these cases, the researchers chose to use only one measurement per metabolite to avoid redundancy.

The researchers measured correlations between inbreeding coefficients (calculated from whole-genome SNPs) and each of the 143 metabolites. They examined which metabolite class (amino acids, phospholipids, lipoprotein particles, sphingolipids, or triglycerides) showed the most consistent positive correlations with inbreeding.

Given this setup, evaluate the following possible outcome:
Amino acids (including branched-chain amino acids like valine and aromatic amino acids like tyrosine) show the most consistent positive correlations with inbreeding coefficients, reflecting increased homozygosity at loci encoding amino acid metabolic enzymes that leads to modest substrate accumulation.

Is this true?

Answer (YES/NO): NO